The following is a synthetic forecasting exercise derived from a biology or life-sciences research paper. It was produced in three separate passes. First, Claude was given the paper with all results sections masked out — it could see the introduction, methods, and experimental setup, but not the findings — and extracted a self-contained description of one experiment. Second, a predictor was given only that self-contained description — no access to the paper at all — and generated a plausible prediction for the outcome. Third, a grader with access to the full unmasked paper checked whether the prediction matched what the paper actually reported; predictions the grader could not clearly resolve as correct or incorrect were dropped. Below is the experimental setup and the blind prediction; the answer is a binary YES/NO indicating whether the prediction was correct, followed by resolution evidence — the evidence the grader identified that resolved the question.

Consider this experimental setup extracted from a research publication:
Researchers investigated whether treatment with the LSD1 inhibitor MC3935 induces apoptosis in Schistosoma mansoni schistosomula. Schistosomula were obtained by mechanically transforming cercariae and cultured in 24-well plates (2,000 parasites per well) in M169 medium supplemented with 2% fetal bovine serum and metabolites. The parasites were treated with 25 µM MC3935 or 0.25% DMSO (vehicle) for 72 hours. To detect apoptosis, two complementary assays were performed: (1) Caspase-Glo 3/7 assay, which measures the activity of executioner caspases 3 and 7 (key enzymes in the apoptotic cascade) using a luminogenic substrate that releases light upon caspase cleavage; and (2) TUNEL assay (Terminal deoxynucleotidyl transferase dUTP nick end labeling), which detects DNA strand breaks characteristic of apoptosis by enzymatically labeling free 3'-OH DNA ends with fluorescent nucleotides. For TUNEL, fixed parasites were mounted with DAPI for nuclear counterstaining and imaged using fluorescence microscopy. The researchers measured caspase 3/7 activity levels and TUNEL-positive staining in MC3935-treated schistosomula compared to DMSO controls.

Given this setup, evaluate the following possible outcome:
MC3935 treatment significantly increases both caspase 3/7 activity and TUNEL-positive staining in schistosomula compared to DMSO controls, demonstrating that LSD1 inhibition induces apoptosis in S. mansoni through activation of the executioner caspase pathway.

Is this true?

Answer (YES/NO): YES